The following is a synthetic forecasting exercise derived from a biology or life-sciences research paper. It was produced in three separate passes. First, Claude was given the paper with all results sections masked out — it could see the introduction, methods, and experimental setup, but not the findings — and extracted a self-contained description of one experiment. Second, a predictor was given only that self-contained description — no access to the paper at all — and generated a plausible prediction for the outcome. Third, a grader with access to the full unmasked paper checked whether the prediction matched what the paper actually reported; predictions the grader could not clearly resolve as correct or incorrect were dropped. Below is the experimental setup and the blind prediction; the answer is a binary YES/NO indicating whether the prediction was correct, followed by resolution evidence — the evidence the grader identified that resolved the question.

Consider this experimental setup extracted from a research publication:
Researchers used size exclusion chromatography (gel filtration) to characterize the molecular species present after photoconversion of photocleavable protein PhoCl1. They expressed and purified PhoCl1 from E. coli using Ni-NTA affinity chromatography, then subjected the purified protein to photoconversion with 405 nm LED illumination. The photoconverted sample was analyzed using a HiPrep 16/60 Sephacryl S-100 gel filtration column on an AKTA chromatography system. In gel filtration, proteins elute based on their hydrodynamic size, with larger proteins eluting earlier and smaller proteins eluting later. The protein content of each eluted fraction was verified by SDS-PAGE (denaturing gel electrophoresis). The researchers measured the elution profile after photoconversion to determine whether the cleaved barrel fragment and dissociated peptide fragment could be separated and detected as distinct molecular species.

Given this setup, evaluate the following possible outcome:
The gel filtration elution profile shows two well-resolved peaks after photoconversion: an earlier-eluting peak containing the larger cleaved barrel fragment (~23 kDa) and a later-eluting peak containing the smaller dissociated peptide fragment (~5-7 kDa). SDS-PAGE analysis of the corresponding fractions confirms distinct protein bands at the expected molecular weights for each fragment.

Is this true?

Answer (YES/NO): NO